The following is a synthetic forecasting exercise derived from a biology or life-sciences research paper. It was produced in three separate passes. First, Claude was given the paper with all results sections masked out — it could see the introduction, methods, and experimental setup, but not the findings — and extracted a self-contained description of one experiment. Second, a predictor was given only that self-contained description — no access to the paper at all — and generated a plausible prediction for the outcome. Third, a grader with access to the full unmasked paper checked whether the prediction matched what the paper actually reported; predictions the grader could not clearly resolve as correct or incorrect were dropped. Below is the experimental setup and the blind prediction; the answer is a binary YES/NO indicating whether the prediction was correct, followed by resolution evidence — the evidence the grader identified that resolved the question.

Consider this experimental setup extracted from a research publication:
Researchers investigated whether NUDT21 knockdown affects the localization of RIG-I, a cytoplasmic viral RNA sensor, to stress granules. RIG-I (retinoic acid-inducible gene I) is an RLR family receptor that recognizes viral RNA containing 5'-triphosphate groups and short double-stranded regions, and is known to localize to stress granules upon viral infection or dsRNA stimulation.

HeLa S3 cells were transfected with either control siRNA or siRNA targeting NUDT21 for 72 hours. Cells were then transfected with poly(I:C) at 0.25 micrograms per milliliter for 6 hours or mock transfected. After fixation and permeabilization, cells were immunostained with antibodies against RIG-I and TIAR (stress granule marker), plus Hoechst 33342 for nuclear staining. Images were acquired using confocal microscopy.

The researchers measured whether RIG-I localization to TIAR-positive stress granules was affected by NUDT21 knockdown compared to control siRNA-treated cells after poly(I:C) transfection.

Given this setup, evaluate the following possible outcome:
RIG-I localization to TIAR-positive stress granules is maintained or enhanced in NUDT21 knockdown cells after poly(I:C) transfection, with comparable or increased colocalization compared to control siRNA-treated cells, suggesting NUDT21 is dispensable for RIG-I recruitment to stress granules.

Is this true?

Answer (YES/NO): YES